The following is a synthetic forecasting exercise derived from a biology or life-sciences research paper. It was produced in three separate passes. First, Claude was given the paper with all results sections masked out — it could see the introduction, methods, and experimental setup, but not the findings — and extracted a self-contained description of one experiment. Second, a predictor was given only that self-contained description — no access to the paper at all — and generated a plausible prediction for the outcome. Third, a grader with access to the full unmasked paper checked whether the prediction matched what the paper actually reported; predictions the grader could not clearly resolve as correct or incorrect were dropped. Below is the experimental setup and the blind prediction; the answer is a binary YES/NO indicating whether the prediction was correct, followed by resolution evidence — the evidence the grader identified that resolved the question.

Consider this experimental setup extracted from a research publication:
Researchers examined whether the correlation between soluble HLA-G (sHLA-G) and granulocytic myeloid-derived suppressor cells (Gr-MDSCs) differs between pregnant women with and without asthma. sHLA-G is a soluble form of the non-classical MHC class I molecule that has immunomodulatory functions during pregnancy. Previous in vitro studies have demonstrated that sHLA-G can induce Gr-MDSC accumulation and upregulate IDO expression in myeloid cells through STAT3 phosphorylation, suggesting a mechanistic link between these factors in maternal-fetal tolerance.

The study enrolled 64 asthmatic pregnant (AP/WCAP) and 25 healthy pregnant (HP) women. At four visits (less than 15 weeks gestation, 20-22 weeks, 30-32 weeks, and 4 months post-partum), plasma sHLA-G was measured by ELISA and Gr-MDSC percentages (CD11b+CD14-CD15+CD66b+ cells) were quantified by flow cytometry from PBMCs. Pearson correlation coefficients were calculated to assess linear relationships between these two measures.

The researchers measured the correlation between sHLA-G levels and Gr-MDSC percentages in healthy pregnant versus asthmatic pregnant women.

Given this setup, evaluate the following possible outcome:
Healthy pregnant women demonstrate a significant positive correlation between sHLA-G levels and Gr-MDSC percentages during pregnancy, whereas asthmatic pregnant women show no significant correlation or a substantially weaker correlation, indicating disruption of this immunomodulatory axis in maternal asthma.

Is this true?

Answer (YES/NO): YES